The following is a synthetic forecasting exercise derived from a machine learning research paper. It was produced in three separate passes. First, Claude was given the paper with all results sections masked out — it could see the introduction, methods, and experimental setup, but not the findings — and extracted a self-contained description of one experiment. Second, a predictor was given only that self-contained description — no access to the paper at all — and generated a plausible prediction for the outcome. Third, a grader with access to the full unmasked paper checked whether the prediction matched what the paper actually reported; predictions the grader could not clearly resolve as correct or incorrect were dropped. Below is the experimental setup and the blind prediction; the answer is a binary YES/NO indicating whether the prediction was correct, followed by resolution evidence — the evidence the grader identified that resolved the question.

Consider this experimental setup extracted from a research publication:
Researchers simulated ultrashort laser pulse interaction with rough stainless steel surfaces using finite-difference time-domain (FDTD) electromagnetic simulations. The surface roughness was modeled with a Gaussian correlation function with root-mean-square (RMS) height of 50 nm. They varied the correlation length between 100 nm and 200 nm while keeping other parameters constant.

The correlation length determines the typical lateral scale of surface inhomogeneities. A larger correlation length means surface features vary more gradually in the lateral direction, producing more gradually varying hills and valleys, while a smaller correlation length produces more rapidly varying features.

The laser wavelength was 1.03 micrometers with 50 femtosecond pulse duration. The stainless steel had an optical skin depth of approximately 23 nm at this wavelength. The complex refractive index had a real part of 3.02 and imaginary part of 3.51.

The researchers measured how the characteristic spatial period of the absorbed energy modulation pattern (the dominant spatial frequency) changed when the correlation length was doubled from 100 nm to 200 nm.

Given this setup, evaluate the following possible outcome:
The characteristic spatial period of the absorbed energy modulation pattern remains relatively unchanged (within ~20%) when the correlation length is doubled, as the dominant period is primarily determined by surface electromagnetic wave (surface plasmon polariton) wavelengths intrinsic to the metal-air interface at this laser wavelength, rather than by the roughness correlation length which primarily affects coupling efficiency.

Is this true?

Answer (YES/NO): NO